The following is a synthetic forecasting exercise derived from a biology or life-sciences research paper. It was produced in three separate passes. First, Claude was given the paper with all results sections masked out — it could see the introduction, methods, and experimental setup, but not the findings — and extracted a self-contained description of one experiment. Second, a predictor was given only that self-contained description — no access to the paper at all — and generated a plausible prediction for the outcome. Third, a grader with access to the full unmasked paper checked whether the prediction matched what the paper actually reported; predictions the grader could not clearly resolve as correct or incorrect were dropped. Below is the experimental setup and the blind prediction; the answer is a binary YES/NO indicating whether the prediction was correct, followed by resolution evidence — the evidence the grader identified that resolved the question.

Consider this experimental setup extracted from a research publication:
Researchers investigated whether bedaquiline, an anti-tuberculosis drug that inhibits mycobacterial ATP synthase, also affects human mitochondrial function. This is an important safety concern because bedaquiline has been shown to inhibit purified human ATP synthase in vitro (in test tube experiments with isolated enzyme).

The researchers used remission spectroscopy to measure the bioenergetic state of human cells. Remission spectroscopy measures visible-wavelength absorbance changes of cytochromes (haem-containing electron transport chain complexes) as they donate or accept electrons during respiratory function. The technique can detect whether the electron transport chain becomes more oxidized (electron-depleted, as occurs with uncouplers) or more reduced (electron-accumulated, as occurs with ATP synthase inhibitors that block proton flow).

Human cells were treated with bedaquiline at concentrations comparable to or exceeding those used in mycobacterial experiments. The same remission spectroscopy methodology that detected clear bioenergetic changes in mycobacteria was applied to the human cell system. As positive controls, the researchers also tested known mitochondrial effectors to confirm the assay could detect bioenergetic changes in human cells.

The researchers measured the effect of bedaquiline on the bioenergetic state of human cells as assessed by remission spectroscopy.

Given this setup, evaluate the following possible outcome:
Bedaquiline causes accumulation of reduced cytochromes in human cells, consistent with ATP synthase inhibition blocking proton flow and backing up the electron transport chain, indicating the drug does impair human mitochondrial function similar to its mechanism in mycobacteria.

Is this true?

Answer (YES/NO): NO